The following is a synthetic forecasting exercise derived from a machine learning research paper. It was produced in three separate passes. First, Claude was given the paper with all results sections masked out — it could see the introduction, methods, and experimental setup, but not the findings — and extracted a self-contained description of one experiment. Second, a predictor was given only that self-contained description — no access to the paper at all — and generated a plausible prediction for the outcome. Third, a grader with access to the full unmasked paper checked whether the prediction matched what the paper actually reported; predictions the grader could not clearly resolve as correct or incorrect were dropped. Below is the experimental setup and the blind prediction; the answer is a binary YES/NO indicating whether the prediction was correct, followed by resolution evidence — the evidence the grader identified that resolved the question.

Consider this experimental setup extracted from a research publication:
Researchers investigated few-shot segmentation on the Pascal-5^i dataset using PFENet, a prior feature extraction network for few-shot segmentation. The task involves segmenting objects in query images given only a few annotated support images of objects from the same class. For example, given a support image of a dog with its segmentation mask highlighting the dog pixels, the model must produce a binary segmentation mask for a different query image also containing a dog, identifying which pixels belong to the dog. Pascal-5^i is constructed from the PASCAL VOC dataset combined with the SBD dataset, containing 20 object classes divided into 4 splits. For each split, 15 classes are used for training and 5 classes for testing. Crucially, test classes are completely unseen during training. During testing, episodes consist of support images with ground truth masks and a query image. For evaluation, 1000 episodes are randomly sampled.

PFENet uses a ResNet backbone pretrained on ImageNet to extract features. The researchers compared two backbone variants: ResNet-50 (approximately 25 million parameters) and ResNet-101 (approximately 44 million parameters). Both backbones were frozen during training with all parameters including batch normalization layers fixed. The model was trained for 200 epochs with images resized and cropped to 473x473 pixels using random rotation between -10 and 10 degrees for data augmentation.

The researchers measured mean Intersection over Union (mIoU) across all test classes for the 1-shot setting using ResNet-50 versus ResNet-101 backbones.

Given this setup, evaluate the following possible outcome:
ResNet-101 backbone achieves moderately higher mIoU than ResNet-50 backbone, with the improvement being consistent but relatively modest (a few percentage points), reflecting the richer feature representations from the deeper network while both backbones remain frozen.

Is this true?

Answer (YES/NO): NO